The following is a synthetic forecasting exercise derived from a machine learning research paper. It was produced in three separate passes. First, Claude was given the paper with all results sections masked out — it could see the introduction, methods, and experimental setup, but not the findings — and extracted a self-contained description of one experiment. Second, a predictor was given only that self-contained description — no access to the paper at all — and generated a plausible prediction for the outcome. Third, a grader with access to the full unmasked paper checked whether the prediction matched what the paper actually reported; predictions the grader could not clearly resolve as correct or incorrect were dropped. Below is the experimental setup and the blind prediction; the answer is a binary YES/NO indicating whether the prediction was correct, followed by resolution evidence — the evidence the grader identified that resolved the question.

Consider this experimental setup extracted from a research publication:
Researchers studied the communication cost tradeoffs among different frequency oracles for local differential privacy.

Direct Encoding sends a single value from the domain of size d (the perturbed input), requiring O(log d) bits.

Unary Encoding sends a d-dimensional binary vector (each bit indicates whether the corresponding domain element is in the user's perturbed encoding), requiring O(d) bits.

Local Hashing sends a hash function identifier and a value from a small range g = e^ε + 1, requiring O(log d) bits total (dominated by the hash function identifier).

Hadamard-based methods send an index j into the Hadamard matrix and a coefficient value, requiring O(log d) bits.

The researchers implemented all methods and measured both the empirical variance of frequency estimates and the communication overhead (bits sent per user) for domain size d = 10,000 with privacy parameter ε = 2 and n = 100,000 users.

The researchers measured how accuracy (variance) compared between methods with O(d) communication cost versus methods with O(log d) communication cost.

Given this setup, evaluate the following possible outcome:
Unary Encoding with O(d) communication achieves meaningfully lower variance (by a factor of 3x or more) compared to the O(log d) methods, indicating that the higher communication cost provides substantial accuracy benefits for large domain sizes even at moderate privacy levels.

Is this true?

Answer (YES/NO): NO